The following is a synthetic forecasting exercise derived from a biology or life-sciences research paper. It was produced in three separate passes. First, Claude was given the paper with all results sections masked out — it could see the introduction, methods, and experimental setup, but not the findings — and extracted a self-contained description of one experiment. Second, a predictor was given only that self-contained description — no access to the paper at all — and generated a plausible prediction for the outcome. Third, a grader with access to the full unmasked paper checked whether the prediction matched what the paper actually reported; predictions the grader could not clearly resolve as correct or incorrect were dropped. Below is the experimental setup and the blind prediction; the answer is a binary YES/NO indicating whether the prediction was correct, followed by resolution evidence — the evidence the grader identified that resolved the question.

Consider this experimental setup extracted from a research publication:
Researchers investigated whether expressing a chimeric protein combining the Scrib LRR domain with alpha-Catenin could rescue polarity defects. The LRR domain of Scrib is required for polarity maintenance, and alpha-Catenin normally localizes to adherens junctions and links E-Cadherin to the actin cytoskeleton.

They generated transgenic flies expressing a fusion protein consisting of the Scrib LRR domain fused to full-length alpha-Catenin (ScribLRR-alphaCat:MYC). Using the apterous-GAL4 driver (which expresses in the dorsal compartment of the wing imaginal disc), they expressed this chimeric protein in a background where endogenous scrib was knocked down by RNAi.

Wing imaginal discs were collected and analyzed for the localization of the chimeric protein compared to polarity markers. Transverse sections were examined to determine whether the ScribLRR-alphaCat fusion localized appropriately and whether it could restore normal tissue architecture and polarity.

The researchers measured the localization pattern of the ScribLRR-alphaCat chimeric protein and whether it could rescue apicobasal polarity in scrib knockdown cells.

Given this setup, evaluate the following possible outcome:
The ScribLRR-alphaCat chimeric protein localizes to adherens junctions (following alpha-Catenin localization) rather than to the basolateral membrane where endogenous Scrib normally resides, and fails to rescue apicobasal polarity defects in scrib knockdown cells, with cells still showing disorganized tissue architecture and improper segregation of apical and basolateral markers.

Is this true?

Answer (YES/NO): NO